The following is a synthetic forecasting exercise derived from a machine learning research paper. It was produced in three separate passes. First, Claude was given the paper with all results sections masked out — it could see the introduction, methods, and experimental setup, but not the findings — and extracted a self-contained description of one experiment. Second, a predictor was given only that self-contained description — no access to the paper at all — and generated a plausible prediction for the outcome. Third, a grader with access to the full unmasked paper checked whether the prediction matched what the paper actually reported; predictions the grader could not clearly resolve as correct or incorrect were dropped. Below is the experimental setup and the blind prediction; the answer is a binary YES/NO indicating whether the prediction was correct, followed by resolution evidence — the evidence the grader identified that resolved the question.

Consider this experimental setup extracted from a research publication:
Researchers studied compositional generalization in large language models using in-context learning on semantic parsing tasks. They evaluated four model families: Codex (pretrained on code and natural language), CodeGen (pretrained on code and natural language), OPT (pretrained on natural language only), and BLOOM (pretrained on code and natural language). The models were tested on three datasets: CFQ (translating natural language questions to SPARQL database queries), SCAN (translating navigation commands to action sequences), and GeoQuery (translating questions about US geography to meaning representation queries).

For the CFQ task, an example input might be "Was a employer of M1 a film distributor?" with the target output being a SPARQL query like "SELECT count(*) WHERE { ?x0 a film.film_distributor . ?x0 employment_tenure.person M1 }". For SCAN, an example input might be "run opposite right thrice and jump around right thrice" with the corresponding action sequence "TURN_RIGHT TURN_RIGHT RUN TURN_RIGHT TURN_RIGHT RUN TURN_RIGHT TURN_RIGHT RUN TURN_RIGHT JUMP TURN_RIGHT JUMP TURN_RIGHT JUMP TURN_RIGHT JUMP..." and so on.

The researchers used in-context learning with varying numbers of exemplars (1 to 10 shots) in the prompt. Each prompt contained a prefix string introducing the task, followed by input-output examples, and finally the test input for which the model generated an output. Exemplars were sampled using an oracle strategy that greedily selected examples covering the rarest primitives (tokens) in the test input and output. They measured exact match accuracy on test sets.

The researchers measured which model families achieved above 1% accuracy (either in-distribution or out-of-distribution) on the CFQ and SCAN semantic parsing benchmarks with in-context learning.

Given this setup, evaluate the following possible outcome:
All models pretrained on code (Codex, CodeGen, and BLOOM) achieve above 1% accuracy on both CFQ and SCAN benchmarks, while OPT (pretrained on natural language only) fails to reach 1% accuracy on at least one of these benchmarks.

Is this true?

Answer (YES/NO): NO